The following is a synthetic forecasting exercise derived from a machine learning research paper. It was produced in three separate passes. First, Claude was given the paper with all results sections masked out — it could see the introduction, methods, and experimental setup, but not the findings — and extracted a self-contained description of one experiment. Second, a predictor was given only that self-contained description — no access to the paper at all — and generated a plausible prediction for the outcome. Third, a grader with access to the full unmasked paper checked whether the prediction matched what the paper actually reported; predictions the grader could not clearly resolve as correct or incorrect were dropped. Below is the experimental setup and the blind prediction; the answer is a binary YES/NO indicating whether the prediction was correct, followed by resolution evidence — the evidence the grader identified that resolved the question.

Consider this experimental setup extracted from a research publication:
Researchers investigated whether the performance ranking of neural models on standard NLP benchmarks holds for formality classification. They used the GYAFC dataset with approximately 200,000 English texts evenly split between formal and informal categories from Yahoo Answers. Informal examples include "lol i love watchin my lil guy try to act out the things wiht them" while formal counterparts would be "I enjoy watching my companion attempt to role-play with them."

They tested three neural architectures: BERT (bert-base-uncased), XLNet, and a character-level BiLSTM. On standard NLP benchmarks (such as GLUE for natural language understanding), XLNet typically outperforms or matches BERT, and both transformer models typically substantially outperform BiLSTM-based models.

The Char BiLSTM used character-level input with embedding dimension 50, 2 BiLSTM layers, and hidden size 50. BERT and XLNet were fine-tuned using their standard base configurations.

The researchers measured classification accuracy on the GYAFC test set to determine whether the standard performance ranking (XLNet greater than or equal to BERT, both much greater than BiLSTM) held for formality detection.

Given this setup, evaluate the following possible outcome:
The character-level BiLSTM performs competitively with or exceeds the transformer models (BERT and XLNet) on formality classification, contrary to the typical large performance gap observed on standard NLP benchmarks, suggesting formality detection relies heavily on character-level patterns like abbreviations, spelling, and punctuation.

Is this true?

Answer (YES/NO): YES